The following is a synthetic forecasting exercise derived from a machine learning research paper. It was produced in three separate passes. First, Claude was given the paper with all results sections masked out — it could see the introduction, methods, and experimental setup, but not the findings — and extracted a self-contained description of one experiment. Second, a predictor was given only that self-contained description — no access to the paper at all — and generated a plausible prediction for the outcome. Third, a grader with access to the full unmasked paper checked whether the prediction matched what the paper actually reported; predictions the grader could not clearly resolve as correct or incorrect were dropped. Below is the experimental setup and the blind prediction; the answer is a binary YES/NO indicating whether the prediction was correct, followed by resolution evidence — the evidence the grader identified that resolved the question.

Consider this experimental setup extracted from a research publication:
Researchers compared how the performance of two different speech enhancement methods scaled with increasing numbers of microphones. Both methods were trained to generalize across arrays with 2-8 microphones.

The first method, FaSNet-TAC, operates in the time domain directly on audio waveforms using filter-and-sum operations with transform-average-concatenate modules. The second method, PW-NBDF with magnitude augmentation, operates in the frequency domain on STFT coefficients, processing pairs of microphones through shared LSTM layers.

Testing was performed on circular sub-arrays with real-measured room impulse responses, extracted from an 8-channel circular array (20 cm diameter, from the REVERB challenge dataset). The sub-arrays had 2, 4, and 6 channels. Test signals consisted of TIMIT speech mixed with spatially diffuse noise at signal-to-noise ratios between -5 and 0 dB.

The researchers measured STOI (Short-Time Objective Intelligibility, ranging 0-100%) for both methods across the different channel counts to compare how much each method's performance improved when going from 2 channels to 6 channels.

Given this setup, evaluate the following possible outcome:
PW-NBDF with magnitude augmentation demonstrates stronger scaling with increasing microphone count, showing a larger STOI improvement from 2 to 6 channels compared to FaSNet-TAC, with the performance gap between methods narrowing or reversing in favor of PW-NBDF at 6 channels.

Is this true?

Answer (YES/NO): NO